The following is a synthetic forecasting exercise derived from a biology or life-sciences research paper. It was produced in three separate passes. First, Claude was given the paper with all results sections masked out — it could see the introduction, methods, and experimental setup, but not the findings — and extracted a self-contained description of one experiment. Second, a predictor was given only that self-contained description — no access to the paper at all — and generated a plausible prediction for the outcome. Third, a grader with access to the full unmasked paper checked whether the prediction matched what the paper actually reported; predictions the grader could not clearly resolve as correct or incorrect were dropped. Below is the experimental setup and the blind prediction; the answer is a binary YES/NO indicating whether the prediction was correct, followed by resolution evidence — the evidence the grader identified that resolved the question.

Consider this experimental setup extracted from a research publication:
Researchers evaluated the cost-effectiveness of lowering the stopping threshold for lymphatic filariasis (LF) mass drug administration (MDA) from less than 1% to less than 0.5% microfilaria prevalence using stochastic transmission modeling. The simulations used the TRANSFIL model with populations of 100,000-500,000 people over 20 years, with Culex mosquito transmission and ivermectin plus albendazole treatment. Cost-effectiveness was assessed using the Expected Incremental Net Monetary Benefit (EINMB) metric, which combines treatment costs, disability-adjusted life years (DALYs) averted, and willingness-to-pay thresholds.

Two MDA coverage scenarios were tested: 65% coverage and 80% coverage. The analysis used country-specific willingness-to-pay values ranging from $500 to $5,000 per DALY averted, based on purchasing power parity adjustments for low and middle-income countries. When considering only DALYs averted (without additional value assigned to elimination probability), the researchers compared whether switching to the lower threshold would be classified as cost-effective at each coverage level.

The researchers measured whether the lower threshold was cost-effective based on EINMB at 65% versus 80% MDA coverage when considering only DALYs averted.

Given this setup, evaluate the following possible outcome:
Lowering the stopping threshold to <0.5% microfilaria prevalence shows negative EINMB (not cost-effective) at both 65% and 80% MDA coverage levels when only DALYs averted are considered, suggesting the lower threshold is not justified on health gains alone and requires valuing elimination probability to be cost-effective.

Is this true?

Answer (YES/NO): NO